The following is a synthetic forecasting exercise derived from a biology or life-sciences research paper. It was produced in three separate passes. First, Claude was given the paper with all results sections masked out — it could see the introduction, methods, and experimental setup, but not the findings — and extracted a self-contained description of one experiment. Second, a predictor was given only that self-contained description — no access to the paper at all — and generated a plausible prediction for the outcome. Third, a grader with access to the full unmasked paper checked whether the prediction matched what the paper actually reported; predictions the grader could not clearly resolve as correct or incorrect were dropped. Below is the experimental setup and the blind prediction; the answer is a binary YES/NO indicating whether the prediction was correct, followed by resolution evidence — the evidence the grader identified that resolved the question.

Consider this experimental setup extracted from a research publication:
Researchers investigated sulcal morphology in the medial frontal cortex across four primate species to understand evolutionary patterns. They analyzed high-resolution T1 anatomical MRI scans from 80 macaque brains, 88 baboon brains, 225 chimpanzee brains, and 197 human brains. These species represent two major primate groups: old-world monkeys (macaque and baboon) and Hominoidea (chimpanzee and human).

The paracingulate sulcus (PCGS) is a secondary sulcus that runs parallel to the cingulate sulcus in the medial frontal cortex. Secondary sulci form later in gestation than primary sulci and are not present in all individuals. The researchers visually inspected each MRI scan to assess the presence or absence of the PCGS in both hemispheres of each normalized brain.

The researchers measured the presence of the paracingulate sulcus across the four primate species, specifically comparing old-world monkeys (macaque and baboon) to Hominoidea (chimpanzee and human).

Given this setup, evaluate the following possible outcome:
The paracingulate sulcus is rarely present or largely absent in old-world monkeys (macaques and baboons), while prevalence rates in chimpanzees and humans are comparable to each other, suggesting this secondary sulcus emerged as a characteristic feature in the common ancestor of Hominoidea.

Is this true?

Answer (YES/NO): NO